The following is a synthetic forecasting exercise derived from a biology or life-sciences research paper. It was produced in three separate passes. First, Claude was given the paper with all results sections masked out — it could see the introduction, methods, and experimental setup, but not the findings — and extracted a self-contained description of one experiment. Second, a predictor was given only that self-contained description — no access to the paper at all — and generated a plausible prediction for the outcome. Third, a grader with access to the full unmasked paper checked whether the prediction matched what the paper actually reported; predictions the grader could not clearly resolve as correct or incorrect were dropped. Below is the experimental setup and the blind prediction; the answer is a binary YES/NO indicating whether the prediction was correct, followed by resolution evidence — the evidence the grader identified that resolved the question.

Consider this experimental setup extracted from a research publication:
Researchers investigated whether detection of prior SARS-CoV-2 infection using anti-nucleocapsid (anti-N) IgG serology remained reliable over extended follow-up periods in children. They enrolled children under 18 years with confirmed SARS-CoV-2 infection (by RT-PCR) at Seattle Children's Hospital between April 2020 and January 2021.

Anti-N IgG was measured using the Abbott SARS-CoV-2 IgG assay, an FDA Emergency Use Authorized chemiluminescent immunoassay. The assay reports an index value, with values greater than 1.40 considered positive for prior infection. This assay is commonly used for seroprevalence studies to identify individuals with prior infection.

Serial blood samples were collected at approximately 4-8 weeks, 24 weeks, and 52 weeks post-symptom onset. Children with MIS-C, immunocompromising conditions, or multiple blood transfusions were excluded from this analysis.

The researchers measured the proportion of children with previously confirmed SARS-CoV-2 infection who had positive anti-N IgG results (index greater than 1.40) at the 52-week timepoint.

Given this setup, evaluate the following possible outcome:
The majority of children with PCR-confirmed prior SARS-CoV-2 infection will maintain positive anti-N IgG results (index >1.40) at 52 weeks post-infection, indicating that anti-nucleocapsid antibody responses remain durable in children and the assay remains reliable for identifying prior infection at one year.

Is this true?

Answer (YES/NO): NO